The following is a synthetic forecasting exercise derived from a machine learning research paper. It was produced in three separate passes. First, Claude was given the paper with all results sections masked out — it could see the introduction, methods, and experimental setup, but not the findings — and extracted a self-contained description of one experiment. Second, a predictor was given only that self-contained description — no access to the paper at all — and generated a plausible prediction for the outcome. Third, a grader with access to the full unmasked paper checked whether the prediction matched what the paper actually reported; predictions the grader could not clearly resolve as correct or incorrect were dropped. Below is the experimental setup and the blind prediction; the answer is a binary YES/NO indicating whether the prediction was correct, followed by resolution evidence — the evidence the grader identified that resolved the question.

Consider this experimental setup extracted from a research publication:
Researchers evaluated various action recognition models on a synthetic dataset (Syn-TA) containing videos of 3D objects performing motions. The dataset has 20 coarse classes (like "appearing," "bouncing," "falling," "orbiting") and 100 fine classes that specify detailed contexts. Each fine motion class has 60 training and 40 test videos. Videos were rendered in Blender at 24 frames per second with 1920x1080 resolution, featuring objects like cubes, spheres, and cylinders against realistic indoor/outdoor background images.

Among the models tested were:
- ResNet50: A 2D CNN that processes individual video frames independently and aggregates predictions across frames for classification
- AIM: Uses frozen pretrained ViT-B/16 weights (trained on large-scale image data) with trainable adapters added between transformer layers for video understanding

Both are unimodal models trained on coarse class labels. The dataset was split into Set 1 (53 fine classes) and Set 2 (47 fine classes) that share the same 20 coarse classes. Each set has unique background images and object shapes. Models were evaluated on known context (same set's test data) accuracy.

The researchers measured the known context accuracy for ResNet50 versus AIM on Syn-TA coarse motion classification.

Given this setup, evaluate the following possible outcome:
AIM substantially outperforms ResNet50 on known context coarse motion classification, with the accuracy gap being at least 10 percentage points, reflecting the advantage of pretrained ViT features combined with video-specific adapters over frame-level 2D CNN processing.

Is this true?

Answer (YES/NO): YES